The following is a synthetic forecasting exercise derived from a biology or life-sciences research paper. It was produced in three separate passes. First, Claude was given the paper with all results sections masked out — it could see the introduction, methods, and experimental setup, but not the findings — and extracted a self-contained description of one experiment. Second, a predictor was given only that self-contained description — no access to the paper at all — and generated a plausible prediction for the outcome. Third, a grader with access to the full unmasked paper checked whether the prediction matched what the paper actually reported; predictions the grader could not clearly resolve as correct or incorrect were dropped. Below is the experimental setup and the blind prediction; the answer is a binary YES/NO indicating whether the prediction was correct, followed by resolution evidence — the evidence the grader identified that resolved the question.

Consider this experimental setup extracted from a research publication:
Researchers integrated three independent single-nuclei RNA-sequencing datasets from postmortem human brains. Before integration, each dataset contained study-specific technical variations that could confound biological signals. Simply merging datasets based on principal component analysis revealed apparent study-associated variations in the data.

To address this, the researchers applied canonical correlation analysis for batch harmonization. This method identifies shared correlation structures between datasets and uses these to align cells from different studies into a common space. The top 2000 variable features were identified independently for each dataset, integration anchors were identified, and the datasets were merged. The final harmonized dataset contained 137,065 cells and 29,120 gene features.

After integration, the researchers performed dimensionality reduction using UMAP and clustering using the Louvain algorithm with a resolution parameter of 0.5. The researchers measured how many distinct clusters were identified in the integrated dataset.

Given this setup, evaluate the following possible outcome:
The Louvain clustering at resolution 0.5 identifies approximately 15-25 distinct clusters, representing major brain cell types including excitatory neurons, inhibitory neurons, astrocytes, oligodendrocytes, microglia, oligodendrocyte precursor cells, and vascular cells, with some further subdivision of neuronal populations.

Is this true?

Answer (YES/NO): YES